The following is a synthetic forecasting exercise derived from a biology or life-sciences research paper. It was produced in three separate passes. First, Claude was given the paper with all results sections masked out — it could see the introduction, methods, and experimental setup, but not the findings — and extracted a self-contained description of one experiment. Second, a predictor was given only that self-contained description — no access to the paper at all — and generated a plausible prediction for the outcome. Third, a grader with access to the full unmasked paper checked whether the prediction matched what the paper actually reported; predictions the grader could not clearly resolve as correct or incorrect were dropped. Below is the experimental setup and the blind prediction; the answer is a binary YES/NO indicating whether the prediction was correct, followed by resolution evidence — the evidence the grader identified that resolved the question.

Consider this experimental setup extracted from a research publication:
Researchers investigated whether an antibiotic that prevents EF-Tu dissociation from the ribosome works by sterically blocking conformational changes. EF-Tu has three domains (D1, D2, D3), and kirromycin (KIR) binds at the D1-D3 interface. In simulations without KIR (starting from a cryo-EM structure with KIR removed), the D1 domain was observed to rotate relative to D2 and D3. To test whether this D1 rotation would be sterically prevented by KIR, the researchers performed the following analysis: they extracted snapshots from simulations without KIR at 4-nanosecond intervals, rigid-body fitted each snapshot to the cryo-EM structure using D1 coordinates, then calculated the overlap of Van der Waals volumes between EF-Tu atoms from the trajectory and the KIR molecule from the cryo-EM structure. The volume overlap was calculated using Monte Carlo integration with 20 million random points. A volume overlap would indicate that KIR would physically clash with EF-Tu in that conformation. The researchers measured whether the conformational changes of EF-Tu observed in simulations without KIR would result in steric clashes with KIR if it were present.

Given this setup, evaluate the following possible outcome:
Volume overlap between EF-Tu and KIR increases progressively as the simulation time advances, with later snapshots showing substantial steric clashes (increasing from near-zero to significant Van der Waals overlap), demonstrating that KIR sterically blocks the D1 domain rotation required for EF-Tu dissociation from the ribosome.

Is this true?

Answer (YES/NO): NO